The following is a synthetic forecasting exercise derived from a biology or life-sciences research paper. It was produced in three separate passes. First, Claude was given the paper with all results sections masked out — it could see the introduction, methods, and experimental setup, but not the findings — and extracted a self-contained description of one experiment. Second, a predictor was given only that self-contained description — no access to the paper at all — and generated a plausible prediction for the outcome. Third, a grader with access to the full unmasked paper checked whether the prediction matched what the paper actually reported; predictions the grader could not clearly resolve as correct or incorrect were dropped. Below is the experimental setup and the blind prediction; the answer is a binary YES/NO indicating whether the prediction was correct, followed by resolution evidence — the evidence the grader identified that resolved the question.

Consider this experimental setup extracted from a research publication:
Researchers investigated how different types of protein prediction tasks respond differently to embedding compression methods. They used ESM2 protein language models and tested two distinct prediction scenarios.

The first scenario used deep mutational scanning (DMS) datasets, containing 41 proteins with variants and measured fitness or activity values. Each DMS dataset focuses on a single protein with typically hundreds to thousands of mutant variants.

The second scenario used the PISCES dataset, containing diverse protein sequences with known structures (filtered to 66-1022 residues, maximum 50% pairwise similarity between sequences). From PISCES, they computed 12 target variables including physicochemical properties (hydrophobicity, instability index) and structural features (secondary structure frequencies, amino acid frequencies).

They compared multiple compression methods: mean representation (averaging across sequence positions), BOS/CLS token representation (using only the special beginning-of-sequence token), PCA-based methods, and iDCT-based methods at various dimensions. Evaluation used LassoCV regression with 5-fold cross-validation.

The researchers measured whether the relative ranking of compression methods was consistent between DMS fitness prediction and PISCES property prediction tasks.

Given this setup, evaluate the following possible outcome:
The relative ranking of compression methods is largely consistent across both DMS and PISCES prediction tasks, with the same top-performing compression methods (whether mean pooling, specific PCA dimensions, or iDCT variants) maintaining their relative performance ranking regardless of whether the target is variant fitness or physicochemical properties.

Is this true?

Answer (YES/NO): NO